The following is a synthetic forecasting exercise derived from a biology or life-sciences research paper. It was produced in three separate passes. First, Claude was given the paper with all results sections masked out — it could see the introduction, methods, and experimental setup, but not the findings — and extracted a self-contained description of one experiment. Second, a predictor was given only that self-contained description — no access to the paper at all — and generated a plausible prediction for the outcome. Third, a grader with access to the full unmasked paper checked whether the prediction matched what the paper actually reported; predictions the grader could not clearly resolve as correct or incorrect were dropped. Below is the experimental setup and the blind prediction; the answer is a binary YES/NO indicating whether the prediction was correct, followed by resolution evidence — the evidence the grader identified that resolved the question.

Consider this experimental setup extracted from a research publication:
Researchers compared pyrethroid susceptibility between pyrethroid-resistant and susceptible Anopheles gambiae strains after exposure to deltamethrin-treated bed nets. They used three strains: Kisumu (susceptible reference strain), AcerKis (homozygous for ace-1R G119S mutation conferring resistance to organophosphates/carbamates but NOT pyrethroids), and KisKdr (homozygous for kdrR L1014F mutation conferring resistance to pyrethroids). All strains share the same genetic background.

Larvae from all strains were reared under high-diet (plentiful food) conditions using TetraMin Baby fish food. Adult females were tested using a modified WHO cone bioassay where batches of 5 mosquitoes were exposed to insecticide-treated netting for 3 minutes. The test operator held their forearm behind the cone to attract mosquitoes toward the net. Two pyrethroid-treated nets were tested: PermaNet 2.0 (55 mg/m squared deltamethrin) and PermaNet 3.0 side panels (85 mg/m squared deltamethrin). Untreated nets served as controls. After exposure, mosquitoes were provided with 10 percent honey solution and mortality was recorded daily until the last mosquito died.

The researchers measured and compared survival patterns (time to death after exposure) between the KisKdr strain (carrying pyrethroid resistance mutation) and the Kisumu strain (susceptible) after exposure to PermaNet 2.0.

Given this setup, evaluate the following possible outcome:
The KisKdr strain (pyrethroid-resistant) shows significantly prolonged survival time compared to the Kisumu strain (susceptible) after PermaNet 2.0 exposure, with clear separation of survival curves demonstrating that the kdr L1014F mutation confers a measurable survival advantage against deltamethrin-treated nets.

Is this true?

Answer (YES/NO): YES